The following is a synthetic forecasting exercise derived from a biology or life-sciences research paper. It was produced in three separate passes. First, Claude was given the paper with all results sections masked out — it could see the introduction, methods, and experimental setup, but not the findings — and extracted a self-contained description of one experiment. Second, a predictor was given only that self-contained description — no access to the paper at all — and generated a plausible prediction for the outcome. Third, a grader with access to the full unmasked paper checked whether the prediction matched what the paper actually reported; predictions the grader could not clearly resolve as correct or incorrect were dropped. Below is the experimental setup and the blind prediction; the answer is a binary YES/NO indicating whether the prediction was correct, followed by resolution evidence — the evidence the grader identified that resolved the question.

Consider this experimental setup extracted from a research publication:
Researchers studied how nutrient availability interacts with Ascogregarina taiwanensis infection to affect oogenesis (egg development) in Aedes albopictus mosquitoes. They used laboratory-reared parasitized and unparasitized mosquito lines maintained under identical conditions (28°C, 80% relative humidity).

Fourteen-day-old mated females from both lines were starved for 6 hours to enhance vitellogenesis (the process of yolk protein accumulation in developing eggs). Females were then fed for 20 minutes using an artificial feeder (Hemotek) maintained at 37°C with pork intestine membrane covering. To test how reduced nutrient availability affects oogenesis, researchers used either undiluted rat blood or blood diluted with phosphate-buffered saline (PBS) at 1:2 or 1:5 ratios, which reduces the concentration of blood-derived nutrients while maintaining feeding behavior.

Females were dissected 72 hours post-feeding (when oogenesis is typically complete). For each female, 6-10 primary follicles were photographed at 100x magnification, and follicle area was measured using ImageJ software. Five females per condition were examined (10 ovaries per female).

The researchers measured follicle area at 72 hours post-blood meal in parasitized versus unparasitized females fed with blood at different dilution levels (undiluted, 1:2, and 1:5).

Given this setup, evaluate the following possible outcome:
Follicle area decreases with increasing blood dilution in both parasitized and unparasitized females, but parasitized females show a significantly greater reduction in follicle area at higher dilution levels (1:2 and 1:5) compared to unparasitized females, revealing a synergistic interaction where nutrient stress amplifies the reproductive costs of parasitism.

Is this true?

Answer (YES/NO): NO